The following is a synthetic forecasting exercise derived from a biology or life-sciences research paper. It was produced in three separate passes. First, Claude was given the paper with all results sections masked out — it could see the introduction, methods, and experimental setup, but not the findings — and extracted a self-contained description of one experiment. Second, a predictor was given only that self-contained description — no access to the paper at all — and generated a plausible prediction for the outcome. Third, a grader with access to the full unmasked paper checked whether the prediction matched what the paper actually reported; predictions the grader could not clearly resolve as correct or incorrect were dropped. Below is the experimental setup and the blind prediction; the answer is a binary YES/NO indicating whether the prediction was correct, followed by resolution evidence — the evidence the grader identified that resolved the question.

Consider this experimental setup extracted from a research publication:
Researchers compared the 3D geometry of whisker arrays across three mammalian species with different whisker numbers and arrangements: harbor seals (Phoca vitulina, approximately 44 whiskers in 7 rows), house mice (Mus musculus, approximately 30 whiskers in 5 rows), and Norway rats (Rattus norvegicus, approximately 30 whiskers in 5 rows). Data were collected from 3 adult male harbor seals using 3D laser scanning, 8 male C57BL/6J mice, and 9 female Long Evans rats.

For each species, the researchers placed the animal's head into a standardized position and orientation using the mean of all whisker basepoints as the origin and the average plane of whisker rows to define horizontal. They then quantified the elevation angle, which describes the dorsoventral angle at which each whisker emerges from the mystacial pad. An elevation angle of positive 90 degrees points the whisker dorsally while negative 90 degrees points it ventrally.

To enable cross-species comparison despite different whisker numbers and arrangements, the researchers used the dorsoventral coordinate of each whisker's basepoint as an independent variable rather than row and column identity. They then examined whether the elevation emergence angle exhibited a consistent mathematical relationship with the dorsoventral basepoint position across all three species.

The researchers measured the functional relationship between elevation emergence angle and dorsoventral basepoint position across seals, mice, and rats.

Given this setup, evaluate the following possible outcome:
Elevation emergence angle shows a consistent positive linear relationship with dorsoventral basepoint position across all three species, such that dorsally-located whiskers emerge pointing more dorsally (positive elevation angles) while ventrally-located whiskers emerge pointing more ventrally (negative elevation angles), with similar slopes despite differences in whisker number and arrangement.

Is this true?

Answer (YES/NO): NO